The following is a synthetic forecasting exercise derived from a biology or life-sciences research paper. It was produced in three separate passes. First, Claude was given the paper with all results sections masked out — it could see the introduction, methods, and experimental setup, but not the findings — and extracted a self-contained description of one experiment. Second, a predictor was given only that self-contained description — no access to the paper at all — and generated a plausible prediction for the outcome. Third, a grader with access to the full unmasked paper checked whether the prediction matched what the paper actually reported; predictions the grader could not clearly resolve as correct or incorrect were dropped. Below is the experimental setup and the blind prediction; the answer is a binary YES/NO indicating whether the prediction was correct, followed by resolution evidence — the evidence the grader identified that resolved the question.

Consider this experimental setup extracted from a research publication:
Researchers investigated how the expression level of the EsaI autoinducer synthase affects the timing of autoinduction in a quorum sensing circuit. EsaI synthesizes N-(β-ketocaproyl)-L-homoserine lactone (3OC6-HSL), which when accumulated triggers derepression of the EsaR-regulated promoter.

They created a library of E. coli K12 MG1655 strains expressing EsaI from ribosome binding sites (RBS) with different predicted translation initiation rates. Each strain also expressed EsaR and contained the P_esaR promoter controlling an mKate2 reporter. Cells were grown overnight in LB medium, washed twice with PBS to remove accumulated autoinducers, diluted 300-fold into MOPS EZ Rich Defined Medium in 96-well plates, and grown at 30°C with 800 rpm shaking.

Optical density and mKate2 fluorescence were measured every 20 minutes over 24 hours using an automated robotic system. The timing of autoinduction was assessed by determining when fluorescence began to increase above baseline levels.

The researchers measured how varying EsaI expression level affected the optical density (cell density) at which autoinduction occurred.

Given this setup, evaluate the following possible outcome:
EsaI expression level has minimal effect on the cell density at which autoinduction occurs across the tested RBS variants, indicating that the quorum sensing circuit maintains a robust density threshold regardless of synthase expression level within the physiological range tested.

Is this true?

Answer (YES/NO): NO